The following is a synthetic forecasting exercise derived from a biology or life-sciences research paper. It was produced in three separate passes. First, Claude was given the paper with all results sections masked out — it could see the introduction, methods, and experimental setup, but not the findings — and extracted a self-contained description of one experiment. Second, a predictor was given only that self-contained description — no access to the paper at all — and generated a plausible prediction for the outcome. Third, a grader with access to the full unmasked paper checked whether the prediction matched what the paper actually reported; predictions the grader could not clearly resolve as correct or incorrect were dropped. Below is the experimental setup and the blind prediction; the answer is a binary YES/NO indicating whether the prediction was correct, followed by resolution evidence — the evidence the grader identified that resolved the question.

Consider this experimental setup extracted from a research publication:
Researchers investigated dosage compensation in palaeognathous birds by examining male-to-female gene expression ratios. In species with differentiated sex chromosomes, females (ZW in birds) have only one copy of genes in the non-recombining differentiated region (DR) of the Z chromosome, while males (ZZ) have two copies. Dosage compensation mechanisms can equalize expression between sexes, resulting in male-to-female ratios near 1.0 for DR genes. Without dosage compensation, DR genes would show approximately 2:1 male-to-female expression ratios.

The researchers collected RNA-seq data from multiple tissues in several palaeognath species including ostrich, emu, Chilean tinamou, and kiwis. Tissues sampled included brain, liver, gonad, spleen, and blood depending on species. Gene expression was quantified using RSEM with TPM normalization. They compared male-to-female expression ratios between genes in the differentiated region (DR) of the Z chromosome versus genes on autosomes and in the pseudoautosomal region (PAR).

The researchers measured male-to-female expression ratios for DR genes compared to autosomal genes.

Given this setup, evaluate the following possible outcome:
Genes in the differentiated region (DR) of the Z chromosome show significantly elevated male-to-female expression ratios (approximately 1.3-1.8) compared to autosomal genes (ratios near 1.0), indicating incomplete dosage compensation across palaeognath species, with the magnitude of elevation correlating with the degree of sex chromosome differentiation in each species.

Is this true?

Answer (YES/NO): NO